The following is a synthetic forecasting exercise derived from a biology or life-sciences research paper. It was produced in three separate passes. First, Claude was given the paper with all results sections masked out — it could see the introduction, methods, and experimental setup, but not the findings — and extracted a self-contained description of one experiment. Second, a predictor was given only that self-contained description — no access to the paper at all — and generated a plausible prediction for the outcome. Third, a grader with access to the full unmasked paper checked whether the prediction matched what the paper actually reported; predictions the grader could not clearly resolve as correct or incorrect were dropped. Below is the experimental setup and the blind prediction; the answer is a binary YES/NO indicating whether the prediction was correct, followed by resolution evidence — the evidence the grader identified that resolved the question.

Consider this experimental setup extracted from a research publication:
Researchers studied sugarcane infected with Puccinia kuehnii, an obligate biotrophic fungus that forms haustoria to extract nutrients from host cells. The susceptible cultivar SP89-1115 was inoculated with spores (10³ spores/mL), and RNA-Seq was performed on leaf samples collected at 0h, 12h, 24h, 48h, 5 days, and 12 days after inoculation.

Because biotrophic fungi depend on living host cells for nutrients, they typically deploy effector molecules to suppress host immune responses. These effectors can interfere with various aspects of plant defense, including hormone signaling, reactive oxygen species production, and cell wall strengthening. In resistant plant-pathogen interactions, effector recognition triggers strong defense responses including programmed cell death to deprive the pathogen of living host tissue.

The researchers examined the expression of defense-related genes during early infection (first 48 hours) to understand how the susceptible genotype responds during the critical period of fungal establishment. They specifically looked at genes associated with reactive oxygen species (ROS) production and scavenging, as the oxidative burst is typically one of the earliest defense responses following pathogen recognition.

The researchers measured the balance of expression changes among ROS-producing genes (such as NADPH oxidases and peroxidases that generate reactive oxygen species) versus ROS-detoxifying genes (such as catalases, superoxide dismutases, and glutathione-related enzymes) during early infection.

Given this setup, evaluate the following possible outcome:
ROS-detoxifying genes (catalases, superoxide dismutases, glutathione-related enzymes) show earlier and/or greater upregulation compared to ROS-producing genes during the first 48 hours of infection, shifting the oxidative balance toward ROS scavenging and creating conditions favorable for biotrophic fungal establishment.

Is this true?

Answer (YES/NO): NO